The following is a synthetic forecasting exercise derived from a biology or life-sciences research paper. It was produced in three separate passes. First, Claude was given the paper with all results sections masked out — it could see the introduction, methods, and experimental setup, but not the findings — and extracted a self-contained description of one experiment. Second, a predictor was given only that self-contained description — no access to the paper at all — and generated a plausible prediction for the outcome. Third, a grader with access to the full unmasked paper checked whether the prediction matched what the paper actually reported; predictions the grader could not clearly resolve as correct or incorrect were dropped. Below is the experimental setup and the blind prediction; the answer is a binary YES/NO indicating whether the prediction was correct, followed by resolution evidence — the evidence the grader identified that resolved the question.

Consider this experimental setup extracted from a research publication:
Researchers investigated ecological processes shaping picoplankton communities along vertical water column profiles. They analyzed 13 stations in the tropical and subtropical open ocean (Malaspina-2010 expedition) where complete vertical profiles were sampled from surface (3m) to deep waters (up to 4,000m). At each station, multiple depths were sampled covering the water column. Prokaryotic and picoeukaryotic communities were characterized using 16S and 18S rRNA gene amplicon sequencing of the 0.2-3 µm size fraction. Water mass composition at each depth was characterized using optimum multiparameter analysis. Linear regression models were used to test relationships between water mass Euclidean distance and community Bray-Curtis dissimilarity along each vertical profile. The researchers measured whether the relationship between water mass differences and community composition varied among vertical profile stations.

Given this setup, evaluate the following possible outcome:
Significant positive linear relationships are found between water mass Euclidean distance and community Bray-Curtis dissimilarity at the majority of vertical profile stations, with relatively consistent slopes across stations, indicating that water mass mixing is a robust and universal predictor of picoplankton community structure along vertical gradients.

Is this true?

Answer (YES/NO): NO